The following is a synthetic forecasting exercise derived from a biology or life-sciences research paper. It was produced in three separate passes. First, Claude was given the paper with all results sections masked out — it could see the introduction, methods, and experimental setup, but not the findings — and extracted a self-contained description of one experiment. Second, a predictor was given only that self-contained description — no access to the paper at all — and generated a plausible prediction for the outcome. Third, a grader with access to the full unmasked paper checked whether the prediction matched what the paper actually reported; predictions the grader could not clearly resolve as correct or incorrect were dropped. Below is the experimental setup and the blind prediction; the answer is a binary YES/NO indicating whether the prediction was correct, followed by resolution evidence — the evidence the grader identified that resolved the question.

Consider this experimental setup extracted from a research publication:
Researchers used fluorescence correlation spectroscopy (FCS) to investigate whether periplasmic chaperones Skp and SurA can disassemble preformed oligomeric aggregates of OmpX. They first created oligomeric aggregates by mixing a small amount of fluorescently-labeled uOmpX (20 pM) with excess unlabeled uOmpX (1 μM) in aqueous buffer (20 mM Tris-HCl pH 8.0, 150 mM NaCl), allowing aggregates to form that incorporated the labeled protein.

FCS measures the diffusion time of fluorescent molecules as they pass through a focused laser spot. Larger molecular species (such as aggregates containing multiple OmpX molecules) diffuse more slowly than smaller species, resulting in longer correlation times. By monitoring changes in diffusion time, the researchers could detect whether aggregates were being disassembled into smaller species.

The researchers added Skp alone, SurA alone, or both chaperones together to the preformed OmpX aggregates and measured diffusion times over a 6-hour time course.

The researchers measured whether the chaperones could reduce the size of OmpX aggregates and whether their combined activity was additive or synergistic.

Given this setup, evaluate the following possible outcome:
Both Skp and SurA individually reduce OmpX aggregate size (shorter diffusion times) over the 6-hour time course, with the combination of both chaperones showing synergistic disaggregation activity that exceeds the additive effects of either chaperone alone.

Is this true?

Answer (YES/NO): NO